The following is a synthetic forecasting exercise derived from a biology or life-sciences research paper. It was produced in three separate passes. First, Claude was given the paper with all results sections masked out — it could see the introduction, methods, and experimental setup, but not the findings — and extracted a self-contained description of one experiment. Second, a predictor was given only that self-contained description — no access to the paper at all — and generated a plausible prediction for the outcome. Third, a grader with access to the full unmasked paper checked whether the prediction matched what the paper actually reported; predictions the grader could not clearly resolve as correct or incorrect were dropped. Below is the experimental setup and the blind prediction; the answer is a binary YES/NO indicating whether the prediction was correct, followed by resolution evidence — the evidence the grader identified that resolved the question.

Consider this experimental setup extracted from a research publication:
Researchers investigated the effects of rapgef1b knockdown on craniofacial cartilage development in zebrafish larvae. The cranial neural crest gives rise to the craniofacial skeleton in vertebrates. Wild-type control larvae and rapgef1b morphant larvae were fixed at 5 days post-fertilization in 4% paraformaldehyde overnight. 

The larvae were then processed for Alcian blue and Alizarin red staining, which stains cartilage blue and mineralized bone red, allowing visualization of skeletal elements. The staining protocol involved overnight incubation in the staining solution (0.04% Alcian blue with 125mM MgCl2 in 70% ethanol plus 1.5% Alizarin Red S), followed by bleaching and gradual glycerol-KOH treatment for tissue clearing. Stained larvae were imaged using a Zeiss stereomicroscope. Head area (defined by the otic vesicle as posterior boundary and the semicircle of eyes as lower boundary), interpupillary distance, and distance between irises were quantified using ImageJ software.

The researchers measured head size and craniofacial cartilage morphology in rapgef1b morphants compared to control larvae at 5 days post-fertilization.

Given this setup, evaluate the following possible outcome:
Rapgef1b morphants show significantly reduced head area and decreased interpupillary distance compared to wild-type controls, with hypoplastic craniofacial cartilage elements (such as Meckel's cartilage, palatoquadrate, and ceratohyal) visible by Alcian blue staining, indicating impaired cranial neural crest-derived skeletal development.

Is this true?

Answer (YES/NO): YES